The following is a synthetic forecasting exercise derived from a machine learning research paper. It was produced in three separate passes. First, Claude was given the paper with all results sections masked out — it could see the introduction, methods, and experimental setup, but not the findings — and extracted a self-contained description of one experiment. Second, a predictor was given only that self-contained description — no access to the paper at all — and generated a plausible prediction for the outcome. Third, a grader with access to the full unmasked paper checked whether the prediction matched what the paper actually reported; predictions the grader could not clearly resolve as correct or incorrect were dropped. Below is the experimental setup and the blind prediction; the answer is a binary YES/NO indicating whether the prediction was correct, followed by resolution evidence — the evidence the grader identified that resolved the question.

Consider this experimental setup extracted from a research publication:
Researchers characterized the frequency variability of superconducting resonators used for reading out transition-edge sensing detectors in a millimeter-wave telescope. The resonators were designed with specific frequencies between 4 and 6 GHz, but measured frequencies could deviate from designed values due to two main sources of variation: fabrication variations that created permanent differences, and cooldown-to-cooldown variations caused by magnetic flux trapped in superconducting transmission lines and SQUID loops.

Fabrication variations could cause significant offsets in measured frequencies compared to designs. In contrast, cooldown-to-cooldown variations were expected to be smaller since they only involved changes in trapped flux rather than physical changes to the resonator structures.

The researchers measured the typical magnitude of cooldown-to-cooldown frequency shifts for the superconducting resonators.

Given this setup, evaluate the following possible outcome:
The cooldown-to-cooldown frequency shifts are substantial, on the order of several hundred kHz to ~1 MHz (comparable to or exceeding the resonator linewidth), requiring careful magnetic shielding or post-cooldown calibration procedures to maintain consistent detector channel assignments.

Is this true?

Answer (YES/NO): NO